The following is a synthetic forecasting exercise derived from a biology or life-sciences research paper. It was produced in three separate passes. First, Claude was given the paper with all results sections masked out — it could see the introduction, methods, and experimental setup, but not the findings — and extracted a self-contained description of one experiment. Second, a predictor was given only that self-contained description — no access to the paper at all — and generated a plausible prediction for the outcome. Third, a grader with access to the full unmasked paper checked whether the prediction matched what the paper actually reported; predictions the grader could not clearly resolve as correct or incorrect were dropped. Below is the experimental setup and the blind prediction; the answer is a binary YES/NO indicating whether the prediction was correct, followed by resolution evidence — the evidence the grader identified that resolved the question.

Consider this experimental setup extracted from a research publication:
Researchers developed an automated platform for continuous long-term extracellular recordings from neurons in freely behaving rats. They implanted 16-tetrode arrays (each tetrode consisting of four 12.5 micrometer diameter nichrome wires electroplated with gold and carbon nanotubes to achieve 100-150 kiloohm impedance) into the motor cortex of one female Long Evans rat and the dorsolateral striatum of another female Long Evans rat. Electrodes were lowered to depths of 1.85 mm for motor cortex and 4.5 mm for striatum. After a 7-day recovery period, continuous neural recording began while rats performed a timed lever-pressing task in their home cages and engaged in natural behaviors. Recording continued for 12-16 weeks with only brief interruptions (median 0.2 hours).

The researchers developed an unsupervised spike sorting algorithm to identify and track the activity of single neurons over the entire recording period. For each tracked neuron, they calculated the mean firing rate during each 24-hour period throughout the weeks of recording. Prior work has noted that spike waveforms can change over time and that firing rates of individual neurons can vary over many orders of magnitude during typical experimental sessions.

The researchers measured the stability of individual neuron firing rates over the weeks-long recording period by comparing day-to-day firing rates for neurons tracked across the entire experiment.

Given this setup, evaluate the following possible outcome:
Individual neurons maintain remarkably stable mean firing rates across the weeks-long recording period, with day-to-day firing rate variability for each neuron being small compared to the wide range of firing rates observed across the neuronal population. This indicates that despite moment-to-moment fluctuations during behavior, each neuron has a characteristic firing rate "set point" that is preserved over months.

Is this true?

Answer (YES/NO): YES